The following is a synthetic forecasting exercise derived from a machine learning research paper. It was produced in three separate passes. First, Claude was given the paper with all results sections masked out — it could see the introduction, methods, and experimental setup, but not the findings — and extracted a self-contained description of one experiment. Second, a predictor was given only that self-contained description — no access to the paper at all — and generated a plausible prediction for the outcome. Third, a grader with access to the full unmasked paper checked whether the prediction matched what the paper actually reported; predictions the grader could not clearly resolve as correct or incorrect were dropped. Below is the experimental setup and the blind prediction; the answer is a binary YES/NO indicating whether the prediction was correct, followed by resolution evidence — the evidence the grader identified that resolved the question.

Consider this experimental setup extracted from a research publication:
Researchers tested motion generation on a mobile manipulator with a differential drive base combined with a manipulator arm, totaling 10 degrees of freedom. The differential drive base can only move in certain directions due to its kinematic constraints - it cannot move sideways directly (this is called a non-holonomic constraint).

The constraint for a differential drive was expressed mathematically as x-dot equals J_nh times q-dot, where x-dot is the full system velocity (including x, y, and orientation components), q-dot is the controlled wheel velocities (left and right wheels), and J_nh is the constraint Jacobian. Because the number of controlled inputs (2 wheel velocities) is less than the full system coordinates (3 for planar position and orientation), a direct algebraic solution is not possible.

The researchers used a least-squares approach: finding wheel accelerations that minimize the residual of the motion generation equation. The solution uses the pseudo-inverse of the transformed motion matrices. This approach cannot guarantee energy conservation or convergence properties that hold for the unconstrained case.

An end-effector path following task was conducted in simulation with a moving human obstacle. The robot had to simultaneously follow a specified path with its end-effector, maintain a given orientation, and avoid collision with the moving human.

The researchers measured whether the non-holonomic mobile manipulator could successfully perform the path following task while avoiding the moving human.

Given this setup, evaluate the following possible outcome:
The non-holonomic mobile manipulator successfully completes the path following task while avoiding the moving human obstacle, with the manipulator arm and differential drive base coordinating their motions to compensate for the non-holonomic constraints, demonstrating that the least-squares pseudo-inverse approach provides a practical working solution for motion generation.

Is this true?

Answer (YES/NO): YES